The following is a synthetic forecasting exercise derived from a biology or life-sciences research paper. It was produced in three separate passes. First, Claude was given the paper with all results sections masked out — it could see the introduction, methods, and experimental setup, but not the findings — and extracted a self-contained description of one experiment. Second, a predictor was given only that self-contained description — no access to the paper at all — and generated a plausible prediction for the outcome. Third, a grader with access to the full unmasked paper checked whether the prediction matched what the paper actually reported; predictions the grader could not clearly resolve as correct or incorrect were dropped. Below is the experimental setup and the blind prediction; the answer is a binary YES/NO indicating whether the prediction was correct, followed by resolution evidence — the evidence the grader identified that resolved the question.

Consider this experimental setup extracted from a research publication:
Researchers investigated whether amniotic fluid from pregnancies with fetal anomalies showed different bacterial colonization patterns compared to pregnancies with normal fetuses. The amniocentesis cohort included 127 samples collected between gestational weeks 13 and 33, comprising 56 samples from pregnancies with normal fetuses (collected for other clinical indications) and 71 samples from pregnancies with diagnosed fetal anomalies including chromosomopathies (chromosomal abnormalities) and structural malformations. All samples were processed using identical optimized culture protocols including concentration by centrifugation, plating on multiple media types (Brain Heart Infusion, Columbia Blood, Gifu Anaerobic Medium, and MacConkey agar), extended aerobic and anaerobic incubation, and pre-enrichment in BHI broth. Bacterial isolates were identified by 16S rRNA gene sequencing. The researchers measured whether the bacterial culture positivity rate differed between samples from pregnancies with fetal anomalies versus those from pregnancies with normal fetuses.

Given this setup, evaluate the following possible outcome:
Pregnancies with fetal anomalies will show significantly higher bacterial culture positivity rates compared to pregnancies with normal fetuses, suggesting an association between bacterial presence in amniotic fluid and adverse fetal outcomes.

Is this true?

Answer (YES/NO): NO